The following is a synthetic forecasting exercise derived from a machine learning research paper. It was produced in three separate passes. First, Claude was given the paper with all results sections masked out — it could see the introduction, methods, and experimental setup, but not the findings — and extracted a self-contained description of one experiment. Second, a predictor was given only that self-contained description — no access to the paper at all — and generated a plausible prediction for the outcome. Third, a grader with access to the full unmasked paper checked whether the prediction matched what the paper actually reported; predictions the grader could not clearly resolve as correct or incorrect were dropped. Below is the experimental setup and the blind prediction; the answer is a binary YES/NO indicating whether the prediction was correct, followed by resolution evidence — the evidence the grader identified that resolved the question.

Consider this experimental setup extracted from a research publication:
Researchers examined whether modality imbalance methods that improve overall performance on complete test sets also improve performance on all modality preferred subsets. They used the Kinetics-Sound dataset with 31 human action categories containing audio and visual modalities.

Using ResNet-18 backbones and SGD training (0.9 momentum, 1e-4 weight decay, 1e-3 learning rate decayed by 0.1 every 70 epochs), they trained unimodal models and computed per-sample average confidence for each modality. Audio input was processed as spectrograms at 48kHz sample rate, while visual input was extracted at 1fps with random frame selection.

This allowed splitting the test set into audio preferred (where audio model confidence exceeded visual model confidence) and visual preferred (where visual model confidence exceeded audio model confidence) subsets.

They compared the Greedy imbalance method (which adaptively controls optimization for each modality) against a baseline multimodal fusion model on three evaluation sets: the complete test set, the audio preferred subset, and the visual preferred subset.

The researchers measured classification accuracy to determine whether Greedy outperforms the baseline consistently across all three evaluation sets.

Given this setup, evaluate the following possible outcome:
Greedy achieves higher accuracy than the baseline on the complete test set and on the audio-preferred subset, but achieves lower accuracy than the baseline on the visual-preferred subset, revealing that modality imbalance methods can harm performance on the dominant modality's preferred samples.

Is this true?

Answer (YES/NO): NO